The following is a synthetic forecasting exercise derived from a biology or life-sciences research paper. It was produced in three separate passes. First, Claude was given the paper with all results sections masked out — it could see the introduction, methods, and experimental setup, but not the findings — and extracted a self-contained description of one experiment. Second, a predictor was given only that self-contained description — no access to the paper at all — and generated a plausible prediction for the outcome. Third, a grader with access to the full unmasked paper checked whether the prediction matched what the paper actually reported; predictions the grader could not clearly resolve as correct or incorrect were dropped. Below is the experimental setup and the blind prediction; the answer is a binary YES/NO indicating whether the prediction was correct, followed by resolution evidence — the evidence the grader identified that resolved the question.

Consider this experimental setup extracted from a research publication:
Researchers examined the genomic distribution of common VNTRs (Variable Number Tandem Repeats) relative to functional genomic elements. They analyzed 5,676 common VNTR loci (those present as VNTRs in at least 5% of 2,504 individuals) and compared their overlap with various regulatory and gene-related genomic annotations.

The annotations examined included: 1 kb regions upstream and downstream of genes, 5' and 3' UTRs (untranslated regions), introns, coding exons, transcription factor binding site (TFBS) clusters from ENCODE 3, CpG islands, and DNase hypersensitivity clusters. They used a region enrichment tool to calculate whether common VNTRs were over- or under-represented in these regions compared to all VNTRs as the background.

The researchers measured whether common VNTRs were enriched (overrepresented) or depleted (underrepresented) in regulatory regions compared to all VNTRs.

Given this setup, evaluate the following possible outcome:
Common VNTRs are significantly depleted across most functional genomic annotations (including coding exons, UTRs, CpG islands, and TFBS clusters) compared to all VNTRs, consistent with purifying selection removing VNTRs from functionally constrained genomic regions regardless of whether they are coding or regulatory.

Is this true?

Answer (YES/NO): NO